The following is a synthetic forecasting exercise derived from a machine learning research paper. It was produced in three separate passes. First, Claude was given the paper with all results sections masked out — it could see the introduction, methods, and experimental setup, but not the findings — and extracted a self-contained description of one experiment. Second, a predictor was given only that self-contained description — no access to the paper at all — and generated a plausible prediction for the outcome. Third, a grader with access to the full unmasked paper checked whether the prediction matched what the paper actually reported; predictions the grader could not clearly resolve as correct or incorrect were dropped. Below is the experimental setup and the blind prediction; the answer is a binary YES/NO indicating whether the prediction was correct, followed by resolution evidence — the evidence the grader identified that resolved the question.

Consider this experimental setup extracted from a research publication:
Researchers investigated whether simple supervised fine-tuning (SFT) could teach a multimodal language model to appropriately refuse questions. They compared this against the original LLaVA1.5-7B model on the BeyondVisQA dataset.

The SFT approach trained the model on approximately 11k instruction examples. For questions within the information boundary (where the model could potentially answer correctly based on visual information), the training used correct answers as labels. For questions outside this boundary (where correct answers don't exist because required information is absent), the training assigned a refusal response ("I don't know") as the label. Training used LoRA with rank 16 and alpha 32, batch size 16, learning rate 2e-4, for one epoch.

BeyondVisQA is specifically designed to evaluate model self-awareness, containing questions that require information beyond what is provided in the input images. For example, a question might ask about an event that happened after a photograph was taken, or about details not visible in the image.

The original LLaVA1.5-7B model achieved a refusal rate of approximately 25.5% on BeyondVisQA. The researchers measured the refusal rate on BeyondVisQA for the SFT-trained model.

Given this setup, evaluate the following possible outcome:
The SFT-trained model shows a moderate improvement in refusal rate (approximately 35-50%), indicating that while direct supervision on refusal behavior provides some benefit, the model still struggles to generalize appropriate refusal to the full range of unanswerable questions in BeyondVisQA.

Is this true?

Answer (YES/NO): NO